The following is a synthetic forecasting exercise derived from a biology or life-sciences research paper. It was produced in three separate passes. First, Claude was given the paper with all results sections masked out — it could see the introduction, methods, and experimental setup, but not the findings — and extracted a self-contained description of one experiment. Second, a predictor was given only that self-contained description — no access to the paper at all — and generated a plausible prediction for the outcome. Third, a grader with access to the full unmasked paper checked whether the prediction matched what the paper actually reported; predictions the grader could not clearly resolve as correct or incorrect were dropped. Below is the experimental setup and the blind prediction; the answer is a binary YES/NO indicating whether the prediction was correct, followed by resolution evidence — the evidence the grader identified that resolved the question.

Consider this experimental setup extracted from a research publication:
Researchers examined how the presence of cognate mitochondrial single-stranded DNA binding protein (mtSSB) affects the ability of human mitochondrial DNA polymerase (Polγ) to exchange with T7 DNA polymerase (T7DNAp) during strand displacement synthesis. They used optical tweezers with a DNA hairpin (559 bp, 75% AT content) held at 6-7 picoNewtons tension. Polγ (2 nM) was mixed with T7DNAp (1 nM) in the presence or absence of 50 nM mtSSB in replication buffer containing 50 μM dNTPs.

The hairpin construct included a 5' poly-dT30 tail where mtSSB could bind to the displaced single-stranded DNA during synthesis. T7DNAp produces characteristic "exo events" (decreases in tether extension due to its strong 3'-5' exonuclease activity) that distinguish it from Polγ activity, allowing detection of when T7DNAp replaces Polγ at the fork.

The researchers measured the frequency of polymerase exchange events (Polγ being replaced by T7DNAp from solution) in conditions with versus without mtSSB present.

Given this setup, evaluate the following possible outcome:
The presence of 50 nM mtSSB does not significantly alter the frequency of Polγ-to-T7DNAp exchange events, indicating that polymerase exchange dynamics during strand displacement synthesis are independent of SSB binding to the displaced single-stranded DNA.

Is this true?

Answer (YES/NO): YES